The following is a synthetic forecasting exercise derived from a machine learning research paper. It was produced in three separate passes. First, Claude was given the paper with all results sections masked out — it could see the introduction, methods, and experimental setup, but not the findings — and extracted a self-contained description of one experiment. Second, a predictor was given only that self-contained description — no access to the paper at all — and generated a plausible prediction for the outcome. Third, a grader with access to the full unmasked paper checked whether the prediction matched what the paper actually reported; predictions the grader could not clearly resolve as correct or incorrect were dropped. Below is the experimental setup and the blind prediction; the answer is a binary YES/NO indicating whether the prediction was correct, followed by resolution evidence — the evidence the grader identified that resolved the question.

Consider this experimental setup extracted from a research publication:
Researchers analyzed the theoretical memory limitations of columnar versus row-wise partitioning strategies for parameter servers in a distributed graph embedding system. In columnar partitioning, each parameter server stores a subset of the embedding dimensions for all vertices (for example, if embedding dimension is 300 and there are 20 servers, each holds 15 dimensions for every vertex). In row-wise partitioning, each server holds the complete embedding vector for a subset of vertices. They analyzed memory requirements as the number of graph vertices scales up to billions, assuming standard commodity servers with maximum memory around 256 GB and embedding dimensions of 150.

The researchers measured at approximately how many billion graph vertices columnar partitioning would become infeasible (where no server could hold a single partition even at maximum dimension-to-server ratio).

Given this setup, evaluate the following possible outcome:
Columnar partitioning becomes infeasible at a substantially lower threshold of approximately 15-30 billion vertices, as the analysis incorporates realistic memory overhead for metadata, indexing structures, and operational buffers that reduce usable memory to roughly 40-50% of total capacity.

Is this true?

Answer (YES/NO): YES